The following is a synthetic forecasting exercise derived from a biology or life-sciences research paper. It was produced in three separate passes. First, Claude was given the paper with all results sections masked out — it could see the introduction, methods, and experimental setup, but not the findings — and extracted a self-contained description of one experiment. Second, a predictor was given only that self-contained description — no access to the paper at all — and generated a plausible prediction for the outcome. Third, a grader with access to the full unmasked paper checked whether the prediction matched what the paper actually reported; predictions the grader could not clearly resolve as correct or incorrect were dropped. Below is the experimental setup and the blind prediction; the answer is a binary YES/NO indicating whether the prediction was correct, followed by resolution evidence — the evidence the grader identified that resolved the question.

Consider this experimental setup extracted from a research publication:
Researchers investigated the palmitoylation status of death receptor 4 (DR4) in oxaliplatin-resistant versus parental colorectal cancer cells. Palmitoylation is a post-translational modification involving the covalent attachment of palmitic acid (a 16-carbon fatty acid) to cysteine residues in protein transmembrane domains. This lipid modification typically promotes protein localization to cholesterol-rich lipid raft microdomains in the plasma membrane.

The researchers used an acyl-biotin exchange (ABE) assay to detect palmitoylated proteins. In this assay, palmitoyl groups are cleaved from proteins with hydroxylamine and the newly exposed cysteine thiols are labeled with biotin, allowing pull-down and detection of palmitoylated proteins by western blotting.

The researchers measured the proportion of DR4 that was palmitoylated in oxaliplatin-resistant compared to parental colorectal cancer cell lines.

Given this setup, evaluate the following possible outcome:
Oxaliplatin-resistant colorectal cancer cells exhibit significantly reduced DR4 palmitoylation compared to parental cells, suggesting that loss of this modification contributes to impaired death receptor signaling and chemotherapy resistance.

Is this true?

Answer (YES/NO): NO